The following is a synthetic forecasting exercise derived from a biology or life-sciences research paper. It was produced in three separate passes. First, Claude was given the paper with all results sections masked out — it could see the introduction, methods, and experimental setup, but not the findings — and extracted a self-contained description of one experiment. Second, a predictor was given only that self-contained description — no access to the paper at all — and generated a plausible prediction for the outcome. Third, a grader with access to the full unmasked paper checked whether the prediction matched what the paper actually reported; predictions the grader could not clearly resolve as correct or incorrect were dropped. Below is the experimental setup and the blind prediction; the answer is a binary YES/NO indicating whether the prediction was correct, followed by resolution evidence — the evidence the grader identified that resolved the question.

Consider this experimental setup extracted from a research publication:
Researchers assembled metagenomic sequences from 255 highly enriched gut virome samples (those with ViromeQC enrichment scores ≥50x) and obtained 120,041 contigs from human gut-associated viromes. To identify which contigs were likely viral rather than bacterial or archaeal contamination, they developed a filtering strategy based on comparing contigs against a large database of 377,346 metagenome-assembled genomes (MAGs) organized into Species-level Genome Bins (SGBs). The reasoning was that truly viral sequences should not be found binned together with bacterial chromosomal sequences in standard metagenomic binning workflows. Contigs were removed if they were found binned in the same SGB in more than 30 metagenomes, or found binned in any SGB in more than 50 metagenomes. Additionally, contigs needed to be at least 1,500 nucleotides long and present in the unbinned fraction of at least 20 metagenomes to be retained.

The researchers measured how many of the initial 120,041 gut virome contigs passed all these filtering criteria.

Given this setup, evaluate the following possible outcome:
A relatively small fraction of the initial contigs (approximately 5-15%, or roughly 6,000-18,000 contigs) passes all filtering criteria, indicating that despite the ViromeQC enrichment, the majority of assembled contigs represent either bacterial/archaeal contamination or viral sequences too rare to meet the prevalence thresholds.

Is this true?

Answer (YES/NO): NO